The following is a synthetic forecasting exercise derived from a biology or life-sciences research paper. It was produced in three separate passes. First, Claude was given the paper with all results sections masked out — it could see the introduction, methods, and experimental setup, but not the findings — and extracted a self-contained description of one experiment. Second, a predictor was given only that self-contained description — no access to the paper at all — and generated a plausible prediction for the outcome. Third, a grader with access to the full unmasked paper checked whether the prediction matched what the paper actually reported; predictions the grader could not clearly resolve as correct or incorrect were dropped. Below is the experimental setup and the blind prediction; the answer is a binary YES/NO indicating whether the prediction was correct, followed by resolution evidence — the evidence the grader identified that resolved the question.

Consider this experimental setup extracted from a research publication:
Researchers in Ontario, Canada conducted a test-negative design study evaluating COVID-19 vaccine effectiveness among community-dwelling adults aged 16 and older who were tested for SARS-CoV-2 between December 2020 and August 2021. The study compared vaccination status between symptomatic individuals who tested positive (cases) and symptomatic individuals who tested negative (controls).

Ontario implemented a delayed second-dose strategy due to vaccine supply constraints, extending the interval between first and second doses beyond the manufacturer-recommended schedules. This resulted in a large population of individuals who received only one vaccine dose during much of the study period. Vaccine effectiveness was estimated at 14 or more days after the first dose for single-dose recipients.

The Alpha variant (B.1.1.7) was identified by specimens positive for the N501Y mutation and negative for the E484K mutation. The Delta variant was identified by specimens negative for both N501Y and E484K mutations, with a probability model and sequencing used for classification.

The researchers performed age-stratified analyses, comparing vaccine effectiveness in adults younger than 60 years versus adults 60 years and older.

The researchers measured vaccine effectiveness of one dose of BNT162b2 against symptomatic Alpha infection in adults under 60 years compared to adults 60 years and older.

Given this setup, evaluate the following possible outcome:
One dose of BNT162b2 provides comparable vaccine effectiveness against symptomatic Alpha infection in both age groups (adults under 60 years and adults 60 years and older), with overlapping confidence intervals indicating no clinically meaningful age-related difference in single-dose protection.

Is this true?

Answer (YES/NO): NO